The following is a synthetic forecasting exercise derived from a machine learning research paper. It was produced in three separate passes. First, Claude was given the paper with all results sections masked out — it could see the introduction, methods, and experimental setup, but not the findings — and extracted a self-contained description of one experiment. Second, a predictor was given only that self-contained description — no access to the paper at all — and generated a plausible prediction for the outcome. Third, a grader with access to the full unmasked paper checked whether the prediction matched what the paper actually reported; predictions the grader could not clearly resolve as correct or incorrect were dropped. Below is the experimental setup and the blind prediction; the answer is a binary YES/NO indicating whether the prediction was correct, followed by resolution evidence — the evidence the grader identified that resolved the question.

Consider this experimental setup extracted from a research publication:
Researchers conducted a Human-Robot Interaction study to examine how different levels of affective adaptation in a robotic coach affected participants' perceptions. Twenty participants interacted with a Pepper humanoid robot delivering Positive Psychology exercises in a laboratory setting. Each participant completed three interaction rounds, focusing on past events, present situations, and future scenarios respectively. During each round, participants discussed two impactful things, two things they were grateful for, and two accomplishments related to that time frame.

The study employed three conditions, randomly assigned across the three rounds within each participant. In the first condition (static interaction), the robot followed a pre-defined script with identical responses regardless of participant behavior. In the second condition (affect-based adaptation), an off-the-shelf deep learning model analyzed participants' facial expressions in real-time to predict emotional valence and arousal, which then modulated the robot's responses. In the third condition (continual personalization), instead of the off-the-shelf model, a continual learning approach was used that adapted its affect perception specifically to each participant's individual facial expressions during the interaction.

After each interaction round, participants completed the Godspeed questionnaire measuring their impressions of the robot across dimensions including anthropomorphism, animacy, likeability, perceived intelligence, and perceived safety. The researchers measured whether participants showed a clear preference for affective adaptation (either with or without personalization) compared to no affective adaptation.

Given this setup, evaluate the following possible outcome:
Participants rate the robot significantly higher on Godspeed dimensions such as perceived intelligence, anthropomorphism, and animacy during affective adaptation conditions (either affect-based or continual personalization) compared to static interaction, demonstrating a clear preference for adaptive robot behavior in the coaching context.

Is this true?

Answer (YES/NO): NO